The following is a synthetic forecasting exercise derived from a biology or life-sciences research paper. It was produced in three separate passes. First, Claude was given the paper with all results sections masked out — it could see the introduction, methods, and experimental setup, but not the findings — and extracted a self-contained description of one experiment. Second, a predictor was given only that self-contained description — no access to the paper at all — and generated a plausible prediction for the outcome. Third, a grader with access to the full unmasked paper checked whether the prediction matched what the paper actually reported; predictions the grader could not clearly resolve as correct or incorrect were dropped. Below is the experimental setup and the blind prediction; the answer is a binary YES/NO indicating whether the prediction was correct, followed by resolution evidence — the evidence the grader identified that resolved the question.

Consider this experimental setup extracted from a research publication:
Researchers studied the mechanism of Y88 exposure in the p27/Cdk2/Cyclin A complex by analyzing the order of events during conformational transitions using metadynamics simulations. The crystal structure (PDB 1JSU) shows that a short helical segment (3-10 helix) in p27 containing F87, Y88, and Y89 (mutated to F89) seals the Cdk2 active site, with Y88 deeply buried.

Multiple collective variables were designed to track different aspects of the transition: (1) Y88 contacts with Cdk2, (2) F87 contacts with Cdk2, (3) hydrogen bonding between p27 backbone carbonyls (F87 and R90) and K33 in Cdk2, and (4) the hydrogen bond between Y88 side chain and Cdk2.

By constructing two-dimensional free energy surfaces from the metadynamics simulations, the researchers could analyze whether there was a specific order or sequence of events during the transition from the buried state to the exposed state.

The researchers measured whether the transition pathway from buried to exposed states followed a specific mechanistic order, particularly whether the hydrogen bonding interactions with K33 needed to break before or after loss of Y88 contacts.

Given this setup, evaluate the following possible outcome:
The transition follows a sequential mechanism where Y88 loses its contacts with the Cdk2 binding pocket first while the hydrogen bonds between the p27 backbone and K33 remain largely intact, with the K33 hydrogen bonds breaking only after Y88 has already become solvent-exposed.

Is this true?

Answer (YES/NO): NO